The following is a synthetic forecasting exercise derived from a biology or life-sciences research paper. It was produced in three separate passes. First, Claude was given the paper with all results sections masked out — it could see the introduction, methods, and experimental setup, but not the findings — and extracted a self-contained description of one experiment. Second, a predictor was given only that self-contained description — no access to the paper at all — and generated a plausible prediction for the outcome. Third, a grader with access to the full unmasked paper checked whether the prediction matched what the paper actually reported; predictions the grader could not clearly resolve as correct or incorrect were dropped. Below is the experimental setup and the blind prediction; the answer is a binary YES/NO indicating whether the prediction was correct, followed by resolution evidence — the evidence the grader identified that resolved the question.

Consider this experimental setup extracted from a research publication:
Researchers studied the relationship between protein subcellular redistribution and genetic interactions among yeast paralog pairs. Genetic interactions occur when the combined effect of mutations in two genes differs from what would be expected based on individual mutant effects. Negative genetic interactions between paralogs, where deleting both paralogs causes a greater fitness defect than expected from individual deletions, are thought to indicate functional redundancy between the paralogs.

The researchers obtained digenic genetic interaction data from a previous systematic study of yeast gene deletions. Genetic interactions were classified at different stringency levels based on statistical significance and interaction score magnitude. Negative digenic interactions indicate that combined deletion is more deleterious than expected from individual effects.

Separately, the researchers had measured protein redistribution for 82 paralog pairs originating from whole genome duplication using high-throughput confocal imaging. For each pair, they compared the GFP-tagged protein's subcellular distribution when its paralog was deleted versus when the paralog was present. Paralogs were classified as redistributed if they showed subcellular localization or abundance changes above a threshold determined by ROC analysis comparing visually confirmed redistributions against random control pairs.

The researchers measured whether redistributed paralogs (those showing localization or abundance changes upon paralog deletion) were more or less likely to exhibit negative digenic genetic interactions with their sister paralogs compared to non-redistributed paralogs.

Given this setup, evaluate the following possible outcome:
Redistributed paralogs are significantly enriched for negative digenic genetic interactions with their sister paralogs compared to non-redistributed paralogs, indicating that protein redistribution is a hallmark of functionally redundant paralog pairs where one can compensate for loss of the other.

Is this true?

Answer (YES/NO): YES